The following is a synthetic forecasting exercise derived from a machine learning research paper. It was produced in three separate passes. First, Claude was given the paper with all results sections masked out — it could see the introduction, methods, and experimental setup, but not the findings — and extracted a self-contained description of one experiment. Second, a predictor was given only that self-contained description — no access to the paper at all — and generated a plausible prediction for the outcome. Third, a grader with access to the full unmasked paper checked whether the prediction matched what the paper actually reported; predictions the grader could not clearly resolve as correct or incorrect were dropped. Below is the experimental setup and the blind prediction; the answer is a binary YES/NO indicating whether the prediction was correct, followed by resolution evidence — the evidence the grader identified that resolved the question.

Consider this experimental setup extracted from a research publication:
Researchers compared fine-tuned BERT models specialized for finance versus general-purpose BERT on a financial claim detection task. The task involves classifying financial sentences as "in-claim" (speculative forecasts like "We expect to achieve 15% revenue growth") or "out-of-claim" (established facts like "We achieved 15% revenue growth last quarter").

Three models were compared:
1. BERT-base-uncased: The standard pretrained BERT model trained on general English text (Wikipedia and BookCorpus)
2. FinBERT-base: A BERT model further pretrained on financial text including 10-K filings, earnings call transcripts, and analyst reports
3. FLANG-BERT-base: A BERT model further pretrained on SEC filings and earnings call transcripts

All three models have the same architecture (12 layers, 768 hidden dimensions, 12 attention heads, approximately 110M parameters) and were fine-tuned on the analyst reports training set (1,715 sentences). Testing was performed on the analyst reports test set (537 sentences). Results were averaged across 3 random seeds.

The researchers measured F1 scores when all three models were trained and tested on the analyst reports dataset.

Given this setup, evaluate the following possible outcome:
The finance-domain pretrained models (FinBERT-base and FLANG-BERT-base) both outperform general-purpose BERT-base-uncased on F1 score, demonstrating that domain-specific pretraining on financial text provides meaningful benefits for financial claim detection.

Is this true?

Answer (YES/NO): NO